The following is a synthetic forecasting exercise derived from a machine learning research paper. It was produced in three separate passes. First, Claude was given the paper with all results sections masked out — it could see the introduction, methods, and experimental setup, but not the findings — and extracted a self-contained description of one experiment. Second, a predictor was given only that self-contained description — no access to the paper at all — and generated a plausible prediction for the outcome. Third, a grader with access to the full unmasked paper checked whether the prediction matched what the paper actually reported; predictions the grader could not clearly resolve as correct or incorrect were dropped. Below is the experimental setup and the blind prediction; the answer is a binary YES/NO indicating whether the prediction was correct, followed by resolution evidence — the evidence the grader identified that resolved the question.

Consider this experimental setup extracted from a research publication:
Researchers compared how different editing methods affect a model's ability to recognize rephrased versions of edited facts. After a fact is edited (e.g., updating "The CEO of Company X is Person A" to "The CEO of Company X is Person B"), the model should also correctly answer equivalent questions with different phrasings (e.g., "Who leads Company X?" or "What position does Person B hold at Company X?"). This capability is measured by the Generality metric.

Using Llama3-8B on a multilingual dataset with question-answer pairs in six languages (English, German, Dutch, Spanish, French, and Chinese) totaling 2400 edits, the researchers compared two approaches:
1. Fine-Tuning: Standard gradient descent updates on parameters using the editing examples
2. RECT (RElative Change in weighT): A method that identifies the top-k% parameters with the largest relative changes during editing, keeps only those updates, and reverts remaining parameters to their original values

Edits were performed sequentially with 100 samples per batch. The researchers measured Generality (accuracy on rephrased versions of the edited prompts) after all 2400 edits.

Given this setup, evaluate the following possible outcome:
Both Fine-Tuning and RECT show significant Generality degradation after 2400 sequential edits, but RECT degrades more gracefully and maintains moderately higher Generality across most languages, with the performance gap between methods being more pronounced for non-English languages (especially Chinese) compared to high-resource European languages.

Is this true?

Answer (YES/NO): NO